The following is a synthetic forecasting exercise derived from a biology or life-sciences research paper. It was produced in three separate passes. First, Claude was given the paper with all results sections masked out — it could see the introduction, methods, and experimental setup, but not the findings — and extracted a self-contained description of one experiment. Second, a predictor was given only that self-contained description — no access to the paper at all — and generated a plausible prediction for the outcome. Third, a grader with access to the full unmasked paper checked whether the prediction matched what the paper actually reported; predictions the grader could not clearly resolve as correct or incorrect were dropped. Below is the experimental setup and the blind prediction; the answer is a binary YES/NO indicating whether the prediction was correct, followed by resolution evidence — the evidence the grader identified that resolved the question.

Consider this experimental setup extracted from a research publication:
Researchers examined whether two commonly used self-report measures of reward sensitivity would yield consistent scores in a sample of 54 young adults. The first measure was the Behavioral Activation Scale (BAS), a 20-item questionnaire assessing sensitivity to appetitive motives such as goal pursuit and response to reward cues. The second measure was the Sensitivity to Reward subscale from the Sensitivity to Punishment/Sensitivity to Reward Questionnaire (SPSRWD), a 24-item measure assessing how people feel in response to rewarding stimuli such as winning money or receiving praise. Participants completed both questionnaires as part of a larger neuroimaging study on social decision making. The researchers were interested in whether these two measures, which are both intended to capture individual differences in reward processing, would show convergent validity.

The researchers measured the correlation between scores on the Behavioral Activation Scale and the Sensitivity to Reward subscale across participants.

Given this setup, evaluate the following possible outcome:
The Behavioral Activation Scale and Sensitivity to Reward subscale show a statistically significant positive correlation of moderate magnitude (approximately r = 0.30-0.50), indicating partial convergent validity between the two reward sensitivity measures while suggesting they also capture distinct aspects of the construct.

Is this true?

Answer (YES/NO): NO